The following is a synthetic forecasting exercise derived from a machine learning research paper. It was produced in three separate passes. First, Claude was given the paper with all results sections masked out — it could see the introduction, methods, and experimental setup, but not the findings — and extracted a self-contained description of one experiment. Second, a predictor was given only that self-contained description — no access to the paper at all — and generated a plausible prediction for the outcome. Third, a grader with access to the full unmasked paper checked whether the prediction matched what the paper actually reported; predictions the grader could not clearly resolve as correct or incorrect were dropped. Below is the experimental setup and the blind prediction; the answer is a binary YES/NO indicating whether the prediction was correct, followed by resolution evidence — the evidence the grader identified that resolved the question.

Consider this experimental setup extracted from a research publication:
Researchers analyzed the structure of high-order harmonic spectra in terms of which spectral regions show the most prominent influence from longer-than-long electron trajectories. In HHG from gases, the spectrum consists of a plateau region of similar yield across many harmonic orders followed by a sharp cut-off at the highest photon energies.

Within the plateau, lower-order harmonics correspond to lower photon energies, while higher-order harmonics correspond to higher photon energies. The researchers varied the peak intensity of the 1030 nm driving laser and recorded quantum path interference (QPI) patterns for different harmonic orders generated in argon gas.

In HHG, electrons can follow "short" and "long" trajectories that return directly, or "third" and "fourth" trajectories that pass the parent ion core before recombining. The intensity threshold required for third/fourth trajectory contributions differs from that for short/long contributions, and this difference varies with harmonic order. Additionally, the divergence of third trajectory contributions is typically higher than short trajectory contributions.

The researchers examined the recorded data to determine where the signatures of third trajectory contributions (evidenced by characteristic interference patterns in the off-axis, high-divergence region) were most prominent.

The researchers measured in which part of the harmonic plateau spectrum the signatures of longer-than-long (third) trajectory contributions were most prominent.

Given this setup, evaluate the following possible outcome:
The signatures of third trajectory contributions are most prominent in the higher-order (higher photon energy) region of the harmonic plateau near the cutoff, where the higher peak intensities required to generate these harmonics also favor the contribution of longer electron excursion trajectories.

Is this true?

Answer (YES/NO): NO